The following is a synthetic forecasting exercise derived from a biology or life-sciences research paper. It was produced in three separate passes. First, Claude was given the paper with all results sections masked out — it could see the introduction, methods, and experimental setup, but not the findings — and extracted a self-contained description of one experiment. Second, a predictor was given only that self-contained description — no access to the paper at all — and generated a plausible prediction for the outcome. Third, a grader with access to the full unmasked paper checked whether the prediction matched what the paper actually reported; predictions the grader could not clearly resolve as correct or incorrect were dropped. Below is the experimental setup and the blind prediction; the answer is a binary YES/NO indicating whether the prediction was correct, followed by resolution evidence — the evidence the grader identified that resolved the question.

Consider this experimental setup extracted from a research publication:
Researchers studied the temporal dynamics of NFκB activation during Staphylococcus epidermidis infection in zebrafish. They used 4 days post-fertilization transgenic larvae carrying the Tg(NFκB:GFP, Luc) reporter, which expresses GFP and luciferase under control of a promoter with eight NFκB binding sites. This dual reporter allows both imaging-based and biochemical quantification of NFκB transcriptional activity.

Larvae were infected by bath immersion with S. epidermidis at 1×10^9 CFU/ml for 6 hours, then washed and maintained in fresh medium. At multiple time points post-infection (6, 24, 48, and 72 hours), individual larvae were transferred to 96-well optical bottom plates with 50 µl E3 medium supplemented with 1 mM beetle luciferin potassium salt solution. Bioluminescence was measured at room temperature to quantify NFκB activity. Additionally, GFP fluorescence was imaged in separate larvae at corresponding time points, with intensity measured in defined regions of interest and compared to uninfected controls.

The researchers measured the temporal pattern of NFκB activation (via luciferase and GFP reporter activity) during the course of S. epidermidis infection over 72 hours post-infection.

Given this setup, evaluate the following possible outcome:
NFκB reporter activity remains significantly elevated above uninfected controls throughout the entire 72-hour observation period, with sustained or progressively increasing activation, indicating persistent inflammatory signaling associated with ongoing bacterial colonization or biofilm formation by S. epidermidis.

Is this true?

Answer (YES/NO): NO